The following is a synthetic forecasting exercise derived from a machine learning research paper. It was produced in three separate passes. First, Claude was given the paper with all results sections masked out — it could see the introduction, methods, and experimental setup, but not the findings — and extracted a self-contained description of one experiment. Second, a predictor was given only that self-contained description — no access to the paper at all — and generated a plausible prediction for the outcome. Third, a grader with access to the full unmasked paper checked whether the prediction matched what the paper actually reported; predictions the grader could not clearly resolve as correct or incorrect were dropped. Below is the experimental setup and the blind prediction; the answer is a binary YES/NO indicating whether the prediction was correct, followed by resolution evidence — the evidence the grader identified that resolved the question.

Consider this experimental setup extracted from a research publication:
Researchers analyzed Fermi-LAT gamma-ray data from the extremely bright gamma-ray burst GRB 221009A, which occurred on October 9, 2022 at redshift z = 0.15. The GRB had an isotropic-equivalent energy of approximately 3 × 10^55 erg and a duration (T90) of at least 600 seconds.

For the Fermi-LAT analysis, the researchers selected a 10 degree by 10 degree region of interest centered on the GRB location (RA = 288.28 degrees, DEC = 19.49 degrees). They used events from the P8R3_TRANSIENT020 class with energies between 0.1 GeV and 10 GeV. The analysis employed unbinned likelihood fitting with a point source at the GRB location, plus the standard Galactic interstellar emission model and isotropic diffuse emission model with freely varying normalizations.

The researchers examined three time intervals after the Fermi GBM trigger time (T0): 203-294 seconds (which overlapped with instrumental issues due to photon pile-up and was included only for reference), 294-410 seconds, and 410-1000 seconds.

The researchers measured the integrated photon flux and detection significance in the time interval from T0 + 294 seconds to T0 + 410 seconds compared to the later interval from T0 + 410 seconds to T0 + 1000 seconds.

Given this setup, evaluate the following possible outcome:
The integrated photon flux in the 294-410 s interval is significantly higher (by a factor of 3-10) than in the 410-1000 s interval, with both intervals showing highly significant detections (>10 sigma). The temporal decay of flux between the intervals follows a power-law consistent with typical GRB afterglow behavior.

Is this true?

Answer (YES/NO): NO